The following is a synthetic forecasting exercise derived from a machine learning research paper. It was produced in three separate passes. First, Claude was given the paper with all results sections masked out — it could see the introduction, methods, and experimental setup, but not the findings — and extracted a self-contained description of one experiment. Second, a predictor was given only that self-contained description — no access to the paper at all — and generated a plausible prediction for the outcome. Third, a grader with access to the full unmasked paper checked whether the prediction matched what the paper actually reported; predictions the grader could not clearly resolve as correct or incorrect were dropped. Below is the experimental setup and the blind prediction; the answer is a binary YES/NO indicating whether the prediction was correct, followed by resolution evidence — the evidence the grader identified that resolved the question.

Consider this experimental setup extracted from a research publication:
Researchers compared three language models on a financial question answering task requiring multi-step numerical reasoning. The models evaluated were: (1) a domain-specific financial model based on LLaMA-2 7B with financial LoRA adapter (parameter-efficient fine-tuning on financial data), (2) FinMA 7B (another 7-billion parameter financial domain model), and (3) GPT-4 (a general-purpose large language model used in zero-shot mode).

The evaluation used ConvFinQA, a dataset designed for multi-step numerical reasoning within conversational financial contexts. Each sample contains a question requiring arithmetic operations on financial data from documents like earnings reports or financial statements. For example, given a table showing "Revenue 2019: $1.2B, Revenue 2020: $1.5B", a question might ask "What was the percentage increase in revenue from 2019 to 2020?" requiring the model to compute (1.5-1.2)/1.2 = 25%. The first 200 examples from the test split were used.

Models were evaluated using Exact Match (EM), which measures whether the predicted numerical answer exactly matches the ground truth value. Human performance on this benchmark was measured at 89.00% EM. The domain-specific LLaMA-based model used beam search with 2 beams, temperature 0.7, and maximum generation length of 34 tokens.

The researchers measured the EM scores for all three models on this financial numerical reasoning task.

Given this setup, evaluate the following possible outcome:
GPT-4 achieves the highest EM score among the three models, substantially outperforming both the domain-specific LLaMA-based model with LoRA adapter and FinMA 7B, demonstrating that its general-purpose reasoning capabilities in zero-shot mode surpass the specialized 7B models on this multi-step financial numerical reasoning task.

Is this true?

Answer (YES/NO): YES